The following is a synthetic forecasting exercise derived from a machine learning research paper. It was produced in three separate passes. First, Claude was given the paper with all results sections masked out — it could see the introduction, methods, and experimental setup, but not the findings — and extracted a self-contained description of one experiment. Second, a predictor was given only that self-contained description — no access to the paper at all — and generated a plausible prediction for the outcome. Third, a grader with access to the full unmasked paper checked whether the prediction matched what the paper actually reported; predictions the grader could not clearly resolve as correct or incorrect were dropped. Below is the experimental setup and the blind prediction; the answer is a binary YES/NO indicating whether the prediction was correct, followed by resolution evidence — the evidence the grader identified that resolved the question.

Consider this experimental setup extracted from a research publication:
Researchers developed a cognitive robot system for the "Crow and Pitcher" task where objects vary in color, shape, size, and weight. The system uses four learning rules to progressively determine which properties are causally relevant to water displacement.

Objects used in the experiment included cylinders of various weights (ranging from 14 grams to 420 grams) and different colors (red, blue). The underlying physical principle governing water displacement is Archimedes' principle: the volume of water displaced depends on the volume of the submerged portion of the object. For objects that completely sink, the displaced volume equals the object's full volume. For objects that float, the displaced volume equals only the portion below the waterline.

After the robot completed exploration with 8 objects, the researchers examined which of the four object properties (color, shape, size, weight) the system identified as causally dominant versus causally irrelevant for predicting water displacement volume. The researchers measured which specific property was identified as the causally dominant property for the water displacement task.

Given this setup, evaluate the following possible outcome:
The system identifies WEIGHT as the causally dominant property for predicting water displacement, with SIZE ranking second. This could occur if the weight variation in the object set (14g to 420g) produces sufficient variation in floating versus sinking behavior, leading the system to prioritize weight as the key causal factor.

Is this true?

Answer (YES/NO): NO